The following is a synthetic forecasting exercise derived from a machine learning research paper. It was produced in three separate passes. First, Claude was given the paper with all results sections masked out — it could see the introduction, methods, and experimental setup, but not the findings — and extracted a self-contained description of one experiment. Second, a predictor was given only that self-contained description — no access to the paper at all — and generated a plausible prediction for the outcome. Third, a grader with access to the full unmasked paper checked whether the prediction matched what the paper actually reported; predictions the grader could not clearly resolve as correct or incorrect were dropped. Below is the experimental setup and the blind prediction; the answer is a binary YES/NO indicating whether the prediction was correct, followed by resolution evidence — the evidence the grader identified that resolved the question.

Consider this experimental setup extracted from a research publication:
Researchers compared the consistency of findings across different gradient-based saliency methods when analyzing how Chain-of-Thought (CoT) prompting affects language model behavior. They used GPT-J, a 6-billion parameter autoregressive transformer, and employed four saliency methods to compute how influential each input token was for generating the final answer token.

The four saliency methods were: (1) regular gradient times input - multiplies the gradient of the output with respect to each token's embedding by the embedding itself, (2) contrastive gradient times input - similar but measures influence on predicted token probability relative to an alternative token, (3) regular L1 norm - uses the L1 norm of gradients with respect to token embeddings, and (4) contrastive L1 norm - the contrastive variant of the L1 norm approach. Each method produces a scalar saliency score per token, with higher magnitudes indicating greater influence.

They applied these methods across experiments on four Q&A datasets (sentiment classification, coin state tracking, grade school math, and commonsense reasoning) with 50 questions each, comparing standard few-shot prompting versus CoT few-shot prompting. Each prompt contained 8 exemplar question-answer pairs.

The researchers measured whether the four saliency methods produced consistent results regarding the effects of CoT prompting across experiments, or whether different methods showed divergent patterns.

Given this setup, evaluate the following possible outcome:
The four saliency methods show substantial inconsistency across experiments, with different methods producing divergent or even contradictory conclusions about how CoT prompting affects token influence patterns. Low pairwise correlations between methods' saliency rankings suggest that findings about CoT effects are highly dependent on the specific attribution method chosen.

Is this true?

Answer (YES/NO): NO